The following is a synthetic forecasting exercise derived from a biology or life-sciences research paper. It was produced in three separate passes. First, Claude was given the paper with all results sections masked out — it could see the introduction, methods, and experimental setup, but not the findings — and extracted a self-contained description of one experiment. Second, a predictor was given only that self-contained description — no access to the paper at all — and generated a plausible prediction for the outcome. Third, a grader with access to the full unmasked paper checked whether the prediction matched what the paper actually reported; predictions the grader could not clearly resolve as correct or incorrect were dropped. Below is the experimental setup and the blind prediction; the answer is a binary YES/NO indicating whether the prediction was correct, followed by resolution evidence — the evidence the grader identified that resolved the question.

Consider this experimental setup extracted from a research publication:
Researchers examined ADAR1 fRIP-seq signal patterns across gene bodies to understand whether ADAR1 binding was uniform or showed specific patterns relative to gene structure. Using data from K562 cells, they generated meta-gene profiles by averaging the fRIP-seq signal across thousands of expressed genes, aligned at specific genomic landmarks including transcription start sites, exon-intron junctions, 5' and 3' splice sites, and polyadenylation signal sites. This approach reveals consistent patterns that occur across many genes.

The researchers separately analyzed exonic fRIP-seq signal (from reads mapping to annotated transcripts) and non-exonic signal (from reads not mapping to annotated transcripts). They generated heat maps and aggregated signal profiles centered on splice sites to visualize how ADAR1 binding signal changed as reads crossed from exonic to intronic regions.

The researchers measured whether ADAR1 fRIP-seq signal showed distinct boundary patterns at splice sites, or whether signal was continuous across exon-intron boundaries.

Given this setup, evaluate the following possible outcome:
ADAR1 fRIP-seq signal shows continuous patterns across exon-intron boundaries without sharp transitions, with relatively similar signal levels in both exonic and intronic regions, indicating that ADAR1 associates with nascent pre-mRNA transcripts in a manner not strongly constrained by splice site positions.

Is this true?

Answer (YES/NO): NO